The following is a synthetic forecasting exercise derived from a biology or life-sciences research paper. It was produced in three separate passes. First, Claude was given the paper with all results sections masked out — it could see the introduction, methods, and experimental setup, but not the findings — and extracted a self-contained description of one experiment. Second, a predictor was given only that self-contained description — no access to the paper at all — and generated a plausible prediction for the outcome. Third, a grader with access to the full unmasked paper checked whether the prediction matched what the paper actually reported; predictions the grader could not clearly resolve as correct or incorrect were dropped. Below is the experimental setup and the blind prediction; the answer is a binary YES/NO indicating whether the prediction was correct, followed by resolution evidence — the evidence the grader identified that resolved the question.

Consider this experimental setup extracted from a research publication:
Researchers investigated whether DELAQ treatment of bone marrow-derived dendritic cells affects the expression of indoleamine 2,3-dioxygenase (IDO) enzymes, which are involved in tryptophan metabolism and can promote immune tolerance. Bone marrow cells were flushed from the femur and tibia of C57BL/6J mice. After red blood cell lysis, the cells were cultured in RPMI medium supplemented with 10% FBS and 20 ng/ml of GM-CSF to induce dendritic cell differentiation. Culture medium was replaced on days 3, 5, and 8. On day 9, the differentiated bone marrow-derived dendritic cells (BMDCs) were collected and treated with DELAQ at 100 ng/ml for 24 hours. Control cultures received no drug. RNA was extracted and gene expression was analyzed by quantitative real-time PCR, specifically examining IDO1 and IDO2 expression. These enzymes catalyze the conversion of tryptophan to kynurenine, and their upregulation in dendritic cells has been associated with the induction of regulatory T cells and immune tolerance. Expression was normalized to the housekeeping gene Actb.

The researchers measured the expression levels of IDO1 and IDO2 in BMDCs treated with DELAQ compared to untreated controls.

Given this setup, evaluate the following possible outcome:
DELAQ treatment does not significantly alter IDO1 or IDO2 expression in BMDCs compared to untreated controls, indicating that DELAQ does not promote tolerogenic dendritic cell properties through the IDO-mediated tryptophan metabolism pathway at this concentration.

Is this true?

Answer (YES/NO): NO